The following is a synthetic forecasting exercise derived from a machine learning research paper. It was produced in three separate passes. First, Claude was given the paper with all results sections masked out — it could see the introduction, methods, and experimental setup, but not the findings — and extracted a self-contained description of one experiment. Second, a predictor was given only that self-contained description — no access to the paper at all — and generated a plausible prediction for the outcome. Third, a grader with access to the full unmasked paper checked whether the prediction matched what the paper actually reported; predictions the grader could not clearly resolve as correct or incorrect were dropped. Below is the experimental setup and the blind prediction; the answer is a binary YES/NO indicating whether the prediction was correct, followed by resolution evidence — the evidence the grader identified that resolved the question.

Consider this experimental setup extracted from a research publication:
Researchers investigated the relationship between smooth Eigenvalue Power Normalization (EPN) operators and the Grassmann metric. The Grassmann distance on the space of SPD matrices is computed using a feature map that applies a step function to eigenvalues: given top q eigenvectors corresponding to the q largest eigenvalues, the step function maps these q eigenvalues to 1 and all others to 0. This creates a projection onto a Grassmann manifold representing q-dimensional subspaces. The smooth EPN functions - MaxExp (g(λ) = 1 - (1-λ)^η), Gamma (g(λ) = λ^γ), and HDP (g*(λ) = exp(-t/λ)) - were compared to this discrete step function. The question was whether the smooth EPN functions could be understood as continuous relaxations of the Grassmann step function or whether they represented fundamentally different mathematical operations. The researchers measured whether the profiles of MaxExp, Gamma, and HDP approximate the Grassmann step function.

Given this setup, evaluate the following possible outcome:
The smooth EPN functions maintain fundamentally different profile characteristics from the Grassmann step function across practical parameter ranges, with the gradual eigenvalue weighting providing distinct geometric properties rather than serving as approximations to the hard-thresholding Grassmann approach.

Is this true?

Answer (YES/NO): NO